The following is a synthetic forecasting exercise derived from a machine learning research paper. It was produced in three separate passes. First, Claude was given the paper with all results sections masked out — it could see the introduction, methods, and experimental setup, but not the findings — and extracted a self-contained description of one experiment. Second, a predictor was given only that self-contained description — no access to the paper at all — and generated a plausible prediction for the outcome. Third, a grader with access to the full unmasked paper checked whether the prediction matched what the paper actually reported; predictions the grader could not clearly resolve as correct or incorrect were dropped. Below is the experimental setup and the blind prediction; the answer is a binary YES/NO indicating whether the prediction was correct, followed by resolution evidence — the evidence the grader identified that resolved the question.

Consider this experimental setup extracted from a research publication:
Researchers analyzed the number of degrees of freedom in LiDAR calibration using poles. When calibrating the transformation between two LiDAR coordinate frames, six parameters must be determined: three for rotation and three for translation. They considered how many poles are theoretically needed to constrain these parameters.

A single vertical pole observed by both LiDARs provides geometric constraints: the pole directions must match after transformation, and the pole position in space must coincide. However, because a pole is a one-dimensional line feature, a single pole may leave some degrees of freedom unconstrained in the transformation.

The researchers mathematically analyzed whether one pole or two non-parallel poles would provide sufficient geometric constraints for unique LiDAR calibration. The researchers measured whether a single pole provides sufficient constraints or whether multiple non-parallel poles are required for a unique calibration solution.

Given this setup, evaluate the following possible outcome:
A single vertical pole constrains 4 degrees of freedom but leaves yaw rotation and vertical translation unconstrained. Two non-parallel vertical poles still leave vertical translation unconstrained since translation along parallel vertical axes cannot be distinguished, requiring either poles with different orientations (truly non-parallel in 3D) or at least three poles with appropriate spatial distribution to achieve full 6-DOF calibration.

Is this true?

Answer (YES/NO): NO